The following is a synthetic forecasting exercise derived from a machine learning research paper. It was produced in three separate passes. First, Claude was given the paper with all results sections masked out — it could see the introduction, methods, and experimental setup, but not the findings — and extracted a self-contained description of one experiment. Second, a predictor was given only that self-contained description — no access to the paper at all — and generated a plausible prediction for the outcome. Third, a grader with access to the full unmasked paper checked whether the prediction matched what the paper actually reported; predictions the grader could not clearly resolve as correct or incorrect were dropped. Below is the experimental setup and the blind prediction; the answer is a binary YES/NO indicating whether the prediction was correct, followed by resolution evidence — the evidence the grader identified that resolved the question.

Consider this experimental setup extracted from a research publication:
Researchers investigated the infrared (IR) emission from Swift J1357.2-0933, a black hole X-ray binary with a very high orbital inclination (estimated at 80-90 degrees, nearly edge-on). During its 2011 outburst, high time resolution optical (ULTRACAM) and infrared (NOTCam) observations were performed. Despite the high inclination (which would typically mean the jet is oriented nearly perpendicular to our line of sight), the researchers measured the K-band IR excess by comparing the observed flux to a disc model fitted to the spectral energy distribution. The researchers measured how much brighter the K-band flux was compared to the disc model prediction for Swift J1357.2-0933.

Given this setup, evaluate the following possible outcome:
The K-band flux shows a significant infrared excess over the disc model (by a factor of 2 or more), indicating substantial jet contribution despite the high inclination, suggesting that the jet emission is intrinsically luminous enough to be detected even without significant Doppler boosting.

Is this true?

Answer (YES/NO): YES